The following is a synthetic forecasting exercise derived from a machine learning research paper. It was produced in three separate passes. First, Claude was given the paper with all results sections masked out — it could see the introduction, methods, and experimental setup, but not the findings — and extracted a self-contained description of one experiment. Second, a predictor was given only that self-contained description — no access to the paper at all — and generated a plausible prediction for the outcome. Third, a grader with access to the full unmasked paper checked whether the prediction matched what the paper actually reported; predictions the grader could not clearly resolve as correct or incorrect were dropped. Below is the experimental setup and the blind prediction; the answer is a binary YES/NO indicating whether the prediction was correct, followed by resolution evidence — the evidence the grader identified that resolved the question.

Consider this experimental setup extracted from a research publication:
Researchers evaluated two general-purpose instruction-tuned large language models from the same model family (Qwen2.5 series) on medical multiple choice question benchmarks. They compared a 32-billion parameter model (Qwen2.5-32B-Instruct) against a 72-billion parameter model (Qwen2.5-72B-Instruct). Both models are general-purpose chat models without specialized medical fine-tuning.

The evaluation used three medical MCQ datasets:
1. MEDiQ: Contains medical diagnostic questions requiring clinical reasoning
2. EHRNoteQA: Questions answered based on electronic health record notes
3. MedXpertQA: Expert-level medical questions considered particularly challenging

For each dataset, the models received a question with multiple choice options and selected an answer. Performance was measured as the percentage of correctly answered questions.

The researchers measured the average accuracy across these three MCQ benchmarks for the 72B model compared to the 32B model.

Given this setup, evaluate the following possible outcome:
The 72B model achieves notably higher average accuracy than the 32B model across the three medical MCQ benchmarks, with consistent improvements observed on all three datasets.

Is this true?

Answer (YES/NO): NO